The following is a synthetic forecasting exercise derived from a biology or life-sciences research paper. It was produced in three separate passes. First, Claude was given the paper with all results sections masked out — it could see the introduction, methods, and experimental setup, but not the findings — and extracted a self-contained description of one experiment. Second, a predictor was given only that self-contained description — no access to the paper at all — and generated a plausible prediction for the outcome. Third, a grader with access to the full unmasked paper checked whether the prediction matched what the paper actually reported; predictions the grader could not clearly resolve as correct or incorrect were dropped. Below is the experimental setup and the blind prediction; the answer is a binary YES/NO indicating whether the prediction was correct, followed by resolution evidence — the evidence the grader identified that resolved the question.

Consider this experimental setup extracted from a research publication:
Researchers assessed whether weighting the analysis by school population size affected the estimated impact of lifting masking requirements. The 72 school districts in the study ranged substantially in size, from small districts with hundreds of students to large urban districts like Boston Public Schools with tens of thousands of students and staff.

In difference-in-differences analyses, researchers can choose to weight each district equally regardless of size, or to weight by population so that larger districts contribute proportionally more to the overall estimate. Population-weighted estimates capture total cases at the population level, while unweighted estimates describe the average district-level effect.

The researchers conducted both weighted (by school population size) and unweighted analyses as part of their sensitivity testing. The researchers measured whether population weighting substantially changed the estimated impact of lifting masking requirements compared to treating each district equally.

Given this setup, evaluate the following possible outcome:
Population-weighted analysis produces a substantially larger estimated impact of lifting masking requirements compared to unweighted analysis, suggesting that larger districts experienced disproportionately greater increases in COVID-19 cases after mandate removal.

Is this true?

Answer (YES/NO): NO